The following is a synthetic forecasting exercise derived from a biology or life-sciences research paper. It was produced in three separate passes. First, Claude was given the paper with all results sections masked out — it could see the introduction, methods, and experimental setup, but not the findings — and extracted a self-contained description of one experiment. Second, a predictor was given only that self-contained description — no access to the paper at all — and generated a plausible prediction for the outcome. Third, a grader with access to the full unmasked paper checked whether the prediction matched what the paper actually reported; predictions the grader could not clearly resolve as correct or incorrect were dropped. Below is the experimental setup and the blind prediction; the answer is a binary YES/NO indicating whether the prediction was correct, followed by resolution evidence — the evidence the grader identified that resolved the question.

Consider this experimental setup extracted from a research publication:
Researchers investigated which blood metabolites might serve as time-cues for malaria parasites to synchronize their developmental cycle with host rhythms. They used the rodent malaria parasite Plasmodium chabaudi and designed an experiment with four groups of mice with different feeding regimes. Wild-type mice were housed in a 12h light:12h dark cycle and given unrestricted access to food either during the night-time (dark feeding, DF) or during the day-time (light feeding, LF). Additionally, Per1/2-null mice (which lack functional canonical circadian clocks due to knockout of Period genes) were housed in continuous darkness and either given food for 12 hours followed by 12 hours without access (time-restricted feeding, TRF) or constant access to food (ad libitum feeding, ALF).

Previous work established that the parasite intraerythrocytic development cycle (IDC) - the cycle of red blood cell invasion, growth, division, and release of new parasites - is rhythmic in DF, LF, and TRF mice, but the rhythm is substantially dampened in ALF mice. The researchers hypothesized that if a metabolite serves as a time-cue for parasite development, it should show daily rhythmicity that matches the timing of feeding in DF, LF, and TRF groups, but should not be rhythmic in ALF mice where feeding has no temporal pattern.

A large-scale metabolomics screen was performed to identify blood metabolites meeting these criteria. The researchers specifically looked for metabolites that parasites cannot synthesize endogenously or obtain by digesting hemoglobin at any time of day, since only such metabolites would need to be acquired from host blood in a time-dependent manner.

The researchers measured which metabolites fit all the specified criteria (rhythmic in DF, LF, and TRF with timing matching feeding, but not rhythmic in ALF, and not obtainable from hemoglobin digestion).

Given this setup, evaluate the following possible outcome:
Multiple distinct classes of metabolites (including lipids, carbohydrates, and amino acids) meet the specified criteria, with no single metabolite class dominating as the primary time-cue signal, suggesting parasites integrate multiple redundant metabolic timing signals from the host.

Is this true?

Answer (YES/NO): NO